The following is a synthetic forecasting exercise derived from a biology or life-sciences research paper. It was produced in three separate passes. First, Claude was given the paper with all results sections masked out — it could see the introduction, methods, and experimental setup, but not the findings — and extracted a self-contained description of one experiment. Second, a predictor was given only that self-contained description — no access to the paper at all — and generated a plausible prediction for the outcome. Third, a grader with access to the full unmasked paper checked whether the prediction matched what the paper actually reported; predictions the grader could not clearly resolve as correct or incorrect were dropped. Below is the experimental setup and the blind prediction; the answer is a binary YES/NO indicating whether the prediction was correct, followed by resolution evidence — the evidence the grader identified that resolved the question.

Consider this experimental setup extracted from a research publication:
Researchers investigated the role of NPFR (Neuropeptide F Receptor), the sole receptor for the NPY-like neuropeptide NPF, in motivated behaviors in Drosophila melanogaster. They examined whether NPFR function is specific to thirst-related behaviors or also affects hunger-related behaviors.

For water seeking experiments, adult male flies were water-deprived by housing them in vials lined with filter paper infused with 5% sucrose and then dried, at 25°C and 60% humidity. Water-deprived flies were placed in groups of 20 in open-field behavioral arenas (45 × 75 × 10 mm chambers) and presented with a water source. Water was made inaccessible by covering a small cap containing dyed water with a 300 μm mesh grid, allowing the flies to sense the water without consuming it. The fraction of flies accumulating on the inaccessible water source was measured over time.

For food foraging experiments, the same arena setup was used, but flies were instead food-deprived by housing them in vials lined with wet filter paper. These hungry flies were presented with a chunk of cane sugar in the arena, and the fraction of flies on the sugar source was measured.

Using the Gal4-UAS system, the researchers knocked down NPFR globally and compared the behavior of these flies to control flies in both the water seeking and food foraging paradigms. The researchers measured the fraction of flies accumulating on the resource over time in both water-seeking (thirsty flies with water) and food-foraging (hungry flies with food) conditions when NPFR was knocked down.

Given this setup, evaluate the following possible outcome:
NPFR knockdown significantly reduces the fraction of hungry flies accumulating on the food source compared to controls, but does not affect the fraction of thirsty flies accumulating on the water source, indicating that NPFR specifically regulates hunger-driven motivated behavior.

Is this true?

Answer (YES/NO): NO